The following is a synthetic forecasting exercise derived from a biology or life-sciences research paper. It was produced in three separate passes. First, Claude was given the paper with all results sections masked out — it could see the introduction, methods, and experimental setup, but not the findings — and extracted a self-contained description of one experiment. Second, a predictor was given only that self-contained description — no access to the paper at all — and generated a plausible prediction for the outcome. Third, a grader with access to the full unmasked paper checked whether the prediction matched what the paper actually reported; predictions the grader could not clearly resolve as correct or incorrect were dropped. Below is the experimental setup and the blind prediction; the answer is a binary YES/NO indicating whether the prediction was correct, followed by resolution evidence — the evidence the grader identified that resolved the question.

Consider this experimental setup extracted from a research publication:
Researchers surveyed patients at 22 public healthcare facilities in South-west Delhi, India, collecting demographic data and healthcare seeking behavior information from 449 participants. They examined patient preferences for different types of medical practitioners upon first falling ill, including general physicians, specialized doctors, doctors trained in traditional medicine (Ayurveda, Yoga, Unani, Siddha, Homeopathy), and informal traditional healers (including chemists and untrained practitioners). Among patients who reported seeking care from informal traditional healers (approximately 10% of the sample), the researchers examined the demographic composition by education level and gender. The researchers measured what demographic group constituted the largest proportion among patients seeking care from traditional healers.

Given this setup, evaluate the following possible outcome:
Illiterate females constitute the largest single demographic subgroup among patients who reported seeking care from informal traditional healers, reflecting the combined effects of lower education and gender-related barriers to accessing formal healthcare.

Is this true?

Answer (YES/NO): YES